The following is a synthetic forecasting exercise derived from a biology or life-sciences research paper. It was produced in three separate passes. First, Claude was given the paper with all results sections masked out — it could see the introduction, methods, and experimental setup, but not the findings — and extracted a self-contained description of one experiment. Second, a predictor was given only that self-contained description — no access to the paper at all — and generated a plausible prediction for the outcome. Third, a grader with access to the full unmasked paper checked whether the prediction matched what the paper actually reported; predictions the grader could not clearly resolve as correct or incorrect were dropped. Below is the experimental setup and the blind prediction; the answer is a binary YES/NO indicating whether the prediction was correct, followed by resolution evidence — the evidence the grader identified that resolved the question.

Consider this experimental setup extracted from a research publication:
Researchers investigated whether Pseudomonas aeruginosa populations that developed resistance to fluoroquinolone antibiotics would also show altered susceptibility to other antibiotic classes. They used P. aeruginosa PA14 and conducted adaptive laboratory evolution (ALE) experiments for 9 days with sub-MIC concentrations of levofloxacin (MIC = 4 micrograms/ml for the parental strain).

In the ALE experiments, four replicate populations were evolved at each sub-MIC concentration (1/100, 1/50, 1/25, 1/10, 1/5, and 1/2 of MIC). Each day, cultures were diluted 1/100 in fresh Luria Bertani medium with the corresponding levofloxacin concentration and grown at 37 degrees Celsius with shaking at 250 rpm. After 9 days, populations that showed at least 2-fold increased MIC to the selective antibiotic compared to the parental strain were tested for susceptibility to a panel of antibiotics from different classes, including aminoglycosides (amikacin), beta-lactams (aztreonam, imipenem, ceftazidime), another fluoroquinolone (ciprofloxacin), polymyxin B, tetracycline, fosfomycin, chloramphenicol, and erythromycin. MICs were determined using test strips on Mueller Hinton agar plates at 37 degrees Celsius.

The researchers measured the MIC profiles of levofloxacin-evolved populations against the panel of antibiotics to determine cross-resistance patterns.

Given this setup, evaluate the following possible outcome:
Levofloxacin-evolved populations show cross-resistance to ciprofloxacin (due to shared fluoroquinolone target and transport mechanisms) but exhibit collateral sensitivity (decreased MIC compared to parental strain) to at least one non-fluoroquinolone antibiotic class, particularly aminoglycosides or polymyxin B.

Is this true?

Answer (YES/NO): NO